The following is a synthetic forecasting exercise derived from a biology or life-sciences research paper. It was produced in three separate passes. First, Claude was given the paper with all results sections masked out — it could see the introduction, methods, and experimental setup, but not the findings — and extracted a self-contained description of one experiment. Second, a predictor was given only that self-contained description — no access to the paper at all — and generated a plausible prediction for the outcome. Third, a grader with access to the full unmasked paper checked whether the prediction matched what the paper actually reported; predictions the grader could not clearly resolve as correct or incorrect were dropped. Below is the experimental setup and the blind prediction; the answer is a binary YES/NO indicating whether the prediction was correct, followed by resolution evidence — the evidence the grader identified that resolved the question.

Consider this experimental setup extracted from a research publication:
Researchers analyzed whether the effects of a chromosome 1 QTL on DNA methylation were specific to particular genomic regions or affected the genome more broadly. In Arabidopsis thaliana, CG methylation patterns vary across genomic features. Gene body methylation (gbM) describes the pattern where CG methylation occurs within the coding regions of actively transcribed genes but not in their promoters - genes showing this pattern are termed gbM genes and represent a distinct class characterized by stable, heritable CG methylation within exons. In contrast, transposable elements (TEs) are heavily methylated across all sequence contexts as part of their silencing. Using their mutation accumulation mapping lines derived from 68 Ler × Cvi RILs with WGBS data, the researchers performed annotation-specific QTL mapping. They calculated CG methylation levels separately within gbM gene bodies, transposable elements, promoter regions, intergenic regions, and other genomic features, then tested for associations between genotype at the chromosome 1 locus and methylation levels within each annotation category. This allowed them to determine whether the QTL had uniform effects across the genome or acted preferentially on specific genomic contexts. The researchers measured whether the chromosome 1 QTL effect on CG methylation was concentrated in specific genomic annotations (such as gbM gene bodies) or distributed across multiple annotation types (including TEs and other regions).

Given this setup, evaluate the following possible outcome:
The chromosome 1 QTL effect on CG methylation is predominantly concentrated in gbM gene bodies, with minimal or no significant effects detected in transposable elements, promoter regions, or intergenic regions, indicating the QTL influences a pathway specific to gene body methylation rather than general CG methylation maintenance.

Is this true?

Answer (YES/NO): YES